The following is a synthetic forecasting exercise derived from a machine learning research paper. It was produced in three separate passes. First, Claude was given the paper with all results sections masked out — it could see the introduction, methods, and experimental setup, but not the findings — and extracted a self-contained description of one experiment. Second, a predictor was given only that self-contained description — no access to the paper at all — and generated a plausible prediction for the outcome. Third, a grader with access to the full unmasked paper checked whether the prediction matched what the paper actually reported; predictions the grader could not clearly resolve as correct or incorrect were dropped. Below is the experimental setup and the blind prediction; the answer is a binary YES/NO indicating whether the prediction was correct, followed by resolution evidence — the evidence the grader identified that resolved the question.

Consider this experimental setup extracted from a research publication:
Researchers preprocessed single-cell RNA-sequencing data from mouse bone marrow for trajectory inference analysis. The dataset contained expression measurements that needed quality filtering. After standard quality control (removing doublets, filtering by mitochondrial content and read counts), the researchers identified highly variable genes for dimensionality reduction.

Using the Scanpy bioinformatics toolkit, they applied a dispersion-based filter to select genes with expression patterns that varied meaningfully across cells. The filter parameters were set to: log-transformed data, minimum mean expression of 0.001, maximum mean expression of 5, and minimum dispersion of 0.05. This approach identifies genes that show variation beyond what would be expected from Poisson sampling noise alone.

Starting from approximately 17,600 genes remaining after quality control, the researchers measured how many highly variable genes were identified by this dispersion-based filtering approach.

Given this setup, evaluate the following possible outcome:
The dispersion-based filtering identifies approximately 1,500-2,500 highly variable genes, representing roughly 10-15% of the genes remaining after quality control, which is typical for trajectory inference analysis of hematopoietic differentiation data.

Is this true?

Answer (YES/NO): NO